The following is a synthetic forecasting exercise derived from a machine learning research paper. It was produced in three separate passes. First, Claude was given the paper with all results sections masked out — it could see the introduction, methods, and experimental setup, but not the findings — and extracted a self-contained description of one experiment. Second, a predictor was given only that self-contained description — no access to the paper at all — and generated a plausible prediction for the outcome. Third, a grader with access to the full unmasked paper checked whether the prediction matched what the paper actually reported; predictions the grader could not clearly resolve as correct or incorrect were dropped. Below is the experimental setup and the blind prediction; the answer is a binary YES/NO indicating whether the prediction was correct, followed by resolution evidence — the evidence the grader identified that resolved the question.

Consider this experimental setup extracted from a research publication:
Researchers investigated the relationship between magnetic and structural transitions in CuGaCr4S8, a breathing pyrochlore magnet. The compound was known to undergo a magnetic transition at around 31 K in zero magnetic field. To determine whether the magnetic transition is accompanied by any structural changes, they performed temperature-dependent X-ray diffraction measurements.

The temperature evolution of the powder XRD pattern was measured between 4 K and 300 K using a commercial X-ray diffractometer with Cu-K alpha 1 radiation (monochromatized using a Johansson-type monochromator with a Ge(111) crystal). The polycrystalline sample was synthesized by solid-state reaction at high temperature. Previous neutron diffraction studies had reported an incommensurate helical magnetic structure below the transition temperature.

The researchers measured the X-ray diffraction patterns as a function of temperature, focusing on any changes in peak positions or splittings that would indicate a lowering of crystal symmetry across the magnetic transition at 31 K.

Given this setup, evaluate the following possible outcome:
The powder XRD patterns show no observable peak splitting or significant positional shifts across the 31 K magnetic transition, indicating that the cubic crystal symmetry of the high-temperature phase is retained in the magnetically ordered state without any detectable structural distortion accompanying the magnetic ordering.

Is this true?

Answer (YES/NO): NO